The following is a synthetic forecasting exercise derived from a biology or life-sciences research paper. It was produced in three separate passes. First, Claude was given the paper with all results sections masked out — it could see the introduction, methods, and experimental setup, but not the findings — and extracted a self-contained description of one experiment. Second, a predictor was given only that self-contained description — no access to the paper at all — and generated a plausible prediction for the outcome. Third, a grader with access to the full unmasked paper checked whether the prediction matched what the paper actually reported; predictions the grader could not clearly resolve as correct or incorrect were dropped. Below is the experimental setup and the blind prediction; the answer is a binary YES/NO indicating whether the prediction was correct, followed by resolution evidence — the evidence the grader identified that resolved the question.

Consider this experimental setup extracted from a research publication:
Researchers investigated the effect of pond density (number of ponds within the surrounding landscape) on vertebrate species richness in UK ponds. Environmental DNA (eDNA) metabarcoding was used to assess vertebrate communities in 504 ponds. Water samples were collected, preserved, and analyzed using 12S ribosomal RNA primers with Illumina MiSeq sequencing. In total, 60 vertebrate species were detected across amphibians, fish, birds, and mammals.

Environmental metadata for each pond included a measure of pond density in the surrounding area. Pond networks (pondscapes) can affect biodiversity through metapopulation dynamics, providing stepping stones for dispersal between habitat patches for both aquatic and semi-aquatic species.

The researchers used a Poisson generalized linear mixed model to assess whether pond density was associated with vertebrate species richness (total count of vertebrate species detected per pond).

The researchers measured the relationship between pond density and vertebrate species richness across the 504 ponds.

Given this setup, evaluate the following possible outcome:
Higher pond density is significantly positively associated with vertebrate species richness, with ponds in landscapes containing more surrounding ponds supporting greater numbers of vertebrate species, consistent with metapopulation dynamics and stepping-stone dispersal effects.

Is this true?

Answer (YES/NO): YES